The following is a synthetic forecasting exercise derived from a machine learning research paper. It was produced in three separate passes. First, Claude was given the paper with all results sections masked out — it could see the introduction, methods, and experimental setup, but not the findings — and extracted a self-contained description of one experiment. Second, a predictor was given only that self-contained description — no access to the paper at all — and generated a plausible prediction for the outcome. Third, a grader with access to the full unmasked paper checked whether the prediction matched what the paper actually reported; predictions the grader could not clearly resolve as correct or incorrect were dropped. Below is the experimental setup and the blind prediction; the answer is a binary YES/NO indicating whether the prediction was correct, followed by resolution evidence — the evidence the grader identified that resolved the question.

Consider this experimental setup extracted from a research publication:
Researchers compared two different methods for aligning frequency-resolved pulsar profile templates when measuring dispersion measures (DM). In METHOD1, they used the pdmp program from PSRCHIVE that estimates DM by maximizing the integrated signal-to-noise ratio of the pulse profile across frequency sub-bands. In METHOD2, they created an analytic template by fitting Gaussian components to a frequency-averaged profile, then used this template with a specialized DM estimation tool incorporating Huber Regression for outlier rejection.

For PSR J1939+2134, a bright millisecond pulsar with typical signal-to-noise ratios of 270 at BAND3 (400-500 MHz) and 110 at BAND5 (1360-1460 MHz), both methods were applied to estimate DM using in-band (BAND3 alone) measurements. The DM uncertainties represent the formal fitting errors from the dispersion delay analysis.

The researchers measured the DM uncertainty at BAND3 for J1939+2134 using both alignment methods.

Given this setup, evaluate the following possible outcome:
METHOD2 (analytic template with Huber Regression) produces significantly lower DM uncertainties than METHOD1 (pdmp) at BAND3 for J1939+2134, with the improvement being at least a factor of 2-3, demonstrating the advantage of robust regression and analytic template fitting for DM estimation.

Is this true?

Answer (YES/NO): NO